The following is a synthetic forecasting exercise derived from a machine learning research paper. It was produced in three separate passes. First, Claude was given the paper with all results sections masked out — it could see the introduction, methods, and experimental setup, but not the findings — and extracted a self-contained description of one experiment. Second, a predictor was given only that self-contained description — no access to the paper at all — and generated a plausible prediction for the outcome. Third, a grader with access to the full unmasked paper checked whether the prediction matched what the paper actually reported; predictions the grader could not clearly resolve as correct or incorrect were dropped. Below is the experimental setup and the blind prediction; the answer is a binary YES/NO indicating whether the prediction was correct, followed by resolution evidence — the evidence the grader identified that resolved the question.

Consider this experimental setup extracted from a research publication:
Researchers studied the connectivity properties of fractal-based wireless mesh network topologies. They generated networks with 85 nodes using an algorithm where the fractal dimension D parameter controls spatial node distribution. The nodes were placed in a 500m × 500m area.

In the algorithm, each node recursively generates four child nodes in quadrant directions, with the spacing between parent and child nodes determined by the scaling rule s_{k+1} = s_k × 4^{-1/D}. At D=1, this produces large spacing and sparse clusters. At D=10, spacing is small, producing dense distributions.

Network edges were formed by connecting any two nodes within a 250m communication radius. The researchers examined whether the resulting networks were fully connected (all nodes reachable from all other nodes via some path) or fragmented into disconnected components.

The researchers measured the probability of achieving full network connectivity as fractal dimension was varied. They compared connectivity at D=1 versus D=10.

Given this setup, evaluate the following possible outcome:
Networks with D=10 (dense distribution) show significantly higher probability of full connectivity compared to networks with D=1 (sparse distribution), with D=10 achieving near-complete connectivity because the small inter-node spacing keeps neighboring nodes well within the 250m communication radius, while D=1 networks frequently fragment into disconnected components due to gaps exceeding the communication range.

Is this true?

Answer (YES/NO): YES